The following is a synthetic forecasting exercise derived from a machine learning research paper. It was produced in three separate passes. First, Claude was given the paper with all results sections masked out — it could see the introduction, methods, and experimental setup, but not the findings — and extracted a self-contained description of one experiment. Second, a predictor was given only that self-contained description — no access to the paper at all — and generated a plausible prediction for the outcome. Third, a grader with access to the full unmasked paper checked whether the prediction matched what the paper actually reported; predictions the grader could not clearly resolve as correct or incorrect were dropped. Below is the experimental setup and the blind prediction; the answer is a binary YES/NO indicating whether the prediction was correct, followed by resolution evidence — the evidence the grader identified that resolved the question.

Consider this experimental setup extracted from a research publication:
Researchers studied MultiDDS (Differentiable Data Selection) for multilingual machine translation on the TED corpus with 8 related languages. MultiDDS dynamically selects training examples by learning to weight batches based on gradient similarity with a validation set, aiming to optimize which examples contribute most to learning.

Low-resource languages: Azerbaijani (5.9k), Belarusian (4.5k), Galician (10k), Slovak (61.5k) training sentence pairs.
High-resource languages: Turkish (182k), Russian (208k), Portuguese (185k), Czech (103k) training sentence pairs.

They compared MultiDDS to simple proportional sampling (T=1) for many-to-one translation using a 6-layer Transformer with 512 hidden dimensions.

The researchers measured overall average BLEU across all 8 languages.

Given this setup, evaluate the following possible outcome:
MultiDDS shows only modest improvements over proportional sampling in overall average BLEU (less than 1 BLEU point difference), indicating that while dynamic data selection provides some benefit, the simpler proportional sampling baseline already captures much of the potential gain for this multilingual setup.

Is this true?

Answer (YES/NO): NO